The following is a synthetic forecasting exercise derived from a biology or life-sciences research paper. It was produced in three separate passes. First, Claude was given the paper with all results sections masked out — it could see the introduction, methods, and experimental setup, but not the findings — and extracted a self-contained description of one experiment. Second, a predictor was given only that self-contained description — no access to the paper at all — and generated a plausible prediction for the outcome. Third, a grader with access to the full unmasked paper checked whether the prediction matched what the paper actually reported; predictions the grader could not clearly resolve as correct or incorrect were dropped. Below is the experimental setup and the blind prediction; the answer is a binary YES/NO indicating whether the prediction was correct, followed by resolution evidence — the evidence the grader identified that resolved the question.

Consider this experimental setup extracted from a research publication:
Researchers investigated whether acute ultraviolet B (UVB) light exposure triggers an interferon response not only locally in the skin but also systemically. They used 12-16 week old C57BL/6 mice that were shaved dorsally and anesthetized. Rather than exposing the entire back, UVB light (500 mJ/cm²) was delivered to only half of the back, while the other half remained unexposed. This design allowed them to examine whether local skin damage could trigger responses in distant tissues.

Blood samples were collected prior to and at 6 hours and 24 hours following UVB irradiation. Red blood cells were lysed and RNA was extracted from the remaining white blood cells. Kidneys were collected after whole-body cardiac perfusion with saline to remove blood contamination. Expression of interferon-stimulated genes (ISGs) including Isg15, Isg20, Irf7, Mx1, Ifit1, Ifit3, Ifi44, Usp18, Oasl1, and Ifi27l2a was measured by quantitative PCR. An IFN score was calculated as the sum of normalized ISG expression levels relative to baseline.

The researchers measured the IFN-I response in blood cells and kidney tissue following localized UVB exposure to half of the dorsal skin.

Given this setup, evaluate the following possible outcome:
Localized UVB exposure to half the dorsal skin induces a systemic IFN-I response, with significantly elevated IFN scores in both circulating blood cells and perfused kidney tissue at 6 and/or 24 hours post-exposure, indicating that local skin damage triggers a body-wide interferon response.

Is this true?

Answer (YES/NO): YES